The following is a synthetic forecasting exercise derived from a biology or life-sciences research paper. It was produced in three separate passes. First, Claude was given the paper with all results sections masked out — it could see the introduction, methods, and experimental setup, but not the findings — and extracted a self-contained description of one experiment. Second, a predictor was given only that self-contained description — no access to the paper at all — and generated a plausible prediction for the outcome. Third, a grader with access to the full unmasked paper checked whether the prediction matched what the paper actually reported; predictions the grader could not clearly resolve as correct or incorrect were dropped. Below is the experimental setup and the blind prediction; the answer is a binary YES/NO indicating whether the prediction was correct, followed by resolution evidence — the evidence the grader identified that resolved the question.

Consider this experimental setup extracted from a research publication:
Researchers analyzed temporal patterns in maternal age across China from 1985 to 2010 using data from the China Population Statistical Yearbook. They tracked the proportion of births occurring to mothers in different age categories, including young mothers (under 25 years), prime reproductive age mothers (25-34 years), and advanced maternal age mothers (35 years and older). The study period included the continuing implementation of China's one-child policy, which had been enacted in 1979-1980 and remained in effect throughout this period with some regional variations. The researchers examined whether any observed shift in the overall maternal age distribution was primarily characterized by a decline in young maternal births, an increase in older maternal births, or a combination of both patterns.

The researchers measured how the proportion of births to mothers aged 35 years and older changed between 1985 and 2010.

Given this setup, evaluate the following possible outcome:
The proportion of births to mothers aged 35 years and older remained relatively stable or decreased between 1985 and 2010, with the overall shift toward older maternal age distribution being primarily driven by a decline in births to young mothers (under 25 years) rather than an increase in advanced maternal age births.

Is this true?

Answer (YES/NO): NO